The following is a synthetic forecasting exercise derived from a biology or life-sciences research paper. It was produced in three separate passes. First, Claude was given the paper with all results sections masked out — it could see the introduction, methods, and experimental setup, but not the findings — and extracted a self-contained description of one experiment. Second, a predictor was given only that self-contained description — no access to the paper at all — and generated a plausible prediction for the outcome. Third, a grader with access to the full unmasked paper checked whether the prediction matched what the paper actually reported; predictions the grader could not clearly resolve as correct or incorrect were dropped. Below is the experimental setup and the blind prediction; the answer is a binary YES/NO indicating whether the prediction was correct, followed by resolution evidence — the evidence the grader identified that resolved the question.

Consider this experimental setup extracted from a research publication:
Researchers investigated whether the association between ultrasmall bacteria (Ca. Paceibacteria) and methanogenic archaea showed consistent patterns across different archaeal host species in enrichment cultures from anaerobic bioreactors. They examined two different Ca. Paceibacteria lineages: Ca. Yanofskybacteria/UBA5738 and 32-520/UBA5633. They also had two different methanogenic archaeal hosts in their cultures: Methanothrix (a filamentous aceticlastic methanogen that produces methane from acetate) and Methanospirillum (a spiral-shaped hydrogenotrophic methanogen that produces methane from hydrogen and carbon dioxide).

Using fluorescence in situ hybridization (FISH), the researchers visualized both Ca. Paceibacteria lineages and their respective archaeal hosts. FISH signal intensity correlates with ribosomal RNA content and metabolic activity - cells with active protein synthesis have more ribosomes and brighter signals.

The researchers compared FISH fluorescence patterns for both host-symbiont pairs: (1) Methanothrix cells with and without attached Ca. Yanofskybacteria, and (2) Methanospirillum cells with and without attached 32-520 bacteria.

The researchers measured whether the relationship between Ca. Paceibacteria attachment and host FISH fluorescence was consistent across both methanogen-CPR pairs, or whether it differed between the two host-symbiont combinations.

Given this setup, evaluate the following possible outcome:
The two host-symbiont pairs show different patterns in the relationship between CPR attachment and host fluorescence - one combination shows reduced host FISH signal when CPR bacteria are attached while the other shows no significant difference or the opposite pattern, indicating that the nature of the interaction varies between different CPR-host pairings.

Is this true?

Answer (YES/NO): NO